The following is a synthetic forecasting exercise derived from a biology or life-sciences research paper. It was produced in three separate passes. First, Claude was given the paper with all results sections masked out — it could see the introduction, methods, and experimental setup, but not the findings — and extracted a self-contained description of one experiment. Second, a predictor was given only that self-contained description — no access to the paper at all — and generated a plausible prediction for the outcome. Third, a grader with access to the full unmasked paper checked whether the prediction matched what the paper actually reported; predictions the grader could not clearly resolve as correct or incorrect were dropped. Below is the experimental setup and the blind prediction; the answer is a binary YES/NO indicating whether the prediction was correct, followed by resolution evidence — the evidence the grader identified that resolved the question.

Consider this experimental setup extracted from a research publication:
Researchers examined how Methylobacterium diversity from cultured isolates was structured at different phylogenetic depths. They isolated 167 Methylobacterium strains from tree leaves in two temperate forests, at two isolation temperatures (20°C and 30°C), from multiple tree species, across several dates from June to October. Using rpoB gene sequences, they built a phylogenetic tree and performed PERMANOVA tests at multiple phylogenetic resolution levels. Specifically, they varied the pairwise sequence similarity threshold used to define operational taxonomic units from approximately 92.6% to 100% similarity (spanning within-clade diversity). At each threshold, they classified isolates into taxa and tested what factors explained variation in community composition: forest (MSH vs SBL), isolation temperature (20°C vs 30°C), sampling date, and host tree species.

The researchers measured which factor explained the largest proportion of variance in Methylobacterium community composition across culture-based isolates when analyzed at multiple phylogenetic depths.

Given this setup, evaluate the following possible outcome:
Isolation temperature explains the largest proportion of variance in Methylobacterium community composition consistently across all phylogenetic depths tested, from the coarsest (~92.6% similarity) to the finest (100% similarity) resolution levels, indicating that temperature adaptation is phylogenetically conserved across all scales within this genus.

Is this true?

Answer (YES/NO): NO